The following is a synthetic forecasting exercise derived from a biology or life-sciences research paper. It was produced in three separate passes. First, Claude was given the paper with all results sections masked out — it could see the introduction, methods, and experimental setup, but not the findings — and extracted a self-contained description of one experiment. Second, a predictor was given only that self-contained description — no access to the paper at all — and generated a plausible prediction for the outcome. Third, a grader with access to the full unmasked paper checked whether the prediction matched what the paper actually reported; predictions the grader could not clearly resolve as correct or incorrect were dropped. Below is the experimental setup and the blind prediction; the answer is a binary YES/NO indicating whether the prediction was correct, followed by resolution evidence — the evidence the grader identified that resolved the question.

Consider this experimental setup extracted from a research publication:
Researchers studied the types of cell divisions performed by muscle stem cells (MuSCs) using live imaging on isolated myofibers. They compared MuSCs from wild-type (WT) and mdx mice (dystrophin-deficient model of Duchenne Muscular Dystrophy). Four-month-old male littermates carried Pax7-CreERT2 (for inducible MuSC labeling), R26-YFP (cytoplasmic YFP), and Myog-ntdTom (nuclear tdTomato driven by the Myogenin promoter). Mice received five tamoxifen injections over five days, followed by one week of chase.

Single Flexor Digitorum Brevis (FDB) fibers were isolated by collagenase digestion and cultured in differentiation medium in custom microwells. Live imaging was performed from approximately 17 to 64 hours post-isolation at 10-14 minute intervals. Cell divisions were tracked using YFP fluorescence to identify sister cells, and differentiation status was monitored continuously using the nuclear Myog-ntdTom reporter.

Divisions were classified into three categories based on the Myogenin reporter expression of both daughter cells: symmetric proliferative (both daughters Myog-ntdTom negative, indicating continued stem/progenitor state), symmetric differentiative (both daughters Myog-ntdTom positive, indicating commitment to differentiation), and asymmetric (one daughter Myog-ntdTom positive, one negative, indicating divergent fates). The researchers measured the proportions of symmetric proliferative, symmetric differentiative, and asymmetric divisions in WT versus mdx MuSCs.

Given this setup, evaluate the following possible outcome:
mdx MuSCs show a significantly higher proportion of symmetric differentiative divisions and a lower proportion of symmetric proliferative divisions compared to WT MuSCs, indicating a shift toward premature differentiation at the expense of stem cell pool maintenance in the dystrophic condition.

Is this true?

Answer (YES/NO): YES